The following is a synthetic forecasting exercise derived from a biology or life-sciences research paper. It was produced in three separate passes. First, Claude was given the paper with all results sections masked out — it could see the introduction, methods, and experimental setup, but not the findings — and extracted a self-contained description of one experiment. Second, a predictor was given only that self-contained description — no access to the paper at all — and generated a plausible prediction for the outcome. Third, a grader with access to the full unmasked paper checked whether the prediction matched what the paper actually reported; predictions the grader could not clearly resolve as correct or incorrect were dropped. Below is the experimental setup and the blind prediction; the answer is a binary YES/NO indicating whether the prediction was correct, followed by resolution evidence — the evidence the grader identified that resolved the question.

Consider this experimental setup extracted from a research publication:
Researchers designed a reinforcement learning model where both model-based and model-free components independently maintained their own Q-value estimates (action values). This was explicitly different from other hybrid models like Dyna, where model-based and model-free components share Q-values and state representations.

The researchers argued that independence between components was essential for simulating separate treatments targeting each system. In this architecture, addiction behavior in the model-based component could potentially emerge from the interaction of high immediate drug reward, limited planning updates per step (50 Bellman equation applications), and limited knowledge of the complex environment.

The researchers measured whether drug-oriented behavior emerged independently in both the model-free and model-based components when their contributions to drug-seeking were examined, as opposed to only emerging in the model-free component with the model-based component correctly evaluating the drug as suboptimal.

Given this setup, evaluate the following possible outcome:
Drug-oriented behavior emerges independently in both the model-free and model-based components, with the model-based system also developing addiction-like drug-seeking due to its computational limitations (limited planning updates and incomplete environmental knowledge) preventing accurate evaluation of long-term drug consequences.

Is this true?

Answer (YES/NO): YES